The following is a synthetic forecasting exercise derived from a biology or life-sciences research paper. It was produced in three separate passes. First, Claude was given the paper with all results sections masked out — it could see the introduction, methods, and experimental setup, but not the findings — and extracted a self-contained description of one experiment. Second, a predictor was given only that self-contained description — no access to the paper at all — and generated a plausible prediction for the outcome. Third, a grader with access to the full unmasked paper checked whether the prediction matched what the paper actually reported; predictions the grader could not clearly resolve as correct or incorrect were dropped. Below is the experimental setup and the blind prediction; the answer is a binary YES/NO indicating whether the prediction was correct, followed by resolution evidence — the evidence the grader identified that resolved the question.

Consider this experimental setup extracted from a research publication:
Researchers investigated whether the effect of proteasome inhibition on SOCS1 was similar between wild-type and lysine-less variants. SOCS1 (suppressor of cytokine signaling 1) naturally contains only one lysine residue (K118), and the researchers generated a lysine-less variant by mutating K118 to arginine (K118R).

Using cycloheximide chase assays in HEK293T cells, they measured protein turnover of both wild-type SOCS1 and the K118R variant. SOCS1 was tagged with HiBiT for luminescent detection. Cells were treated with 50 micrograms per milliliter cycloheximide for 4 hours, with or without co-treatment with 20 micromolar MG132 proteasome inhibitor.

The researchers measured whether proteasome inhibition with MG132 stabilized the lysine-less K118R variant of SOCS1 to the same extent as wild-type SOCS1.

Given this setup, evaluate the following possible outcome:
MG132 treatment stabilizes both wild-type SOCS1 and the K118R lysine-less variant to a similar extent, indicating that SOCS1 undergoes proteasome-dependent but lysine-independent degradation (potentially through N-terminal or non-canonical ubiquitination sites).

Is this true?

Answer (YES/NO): NO